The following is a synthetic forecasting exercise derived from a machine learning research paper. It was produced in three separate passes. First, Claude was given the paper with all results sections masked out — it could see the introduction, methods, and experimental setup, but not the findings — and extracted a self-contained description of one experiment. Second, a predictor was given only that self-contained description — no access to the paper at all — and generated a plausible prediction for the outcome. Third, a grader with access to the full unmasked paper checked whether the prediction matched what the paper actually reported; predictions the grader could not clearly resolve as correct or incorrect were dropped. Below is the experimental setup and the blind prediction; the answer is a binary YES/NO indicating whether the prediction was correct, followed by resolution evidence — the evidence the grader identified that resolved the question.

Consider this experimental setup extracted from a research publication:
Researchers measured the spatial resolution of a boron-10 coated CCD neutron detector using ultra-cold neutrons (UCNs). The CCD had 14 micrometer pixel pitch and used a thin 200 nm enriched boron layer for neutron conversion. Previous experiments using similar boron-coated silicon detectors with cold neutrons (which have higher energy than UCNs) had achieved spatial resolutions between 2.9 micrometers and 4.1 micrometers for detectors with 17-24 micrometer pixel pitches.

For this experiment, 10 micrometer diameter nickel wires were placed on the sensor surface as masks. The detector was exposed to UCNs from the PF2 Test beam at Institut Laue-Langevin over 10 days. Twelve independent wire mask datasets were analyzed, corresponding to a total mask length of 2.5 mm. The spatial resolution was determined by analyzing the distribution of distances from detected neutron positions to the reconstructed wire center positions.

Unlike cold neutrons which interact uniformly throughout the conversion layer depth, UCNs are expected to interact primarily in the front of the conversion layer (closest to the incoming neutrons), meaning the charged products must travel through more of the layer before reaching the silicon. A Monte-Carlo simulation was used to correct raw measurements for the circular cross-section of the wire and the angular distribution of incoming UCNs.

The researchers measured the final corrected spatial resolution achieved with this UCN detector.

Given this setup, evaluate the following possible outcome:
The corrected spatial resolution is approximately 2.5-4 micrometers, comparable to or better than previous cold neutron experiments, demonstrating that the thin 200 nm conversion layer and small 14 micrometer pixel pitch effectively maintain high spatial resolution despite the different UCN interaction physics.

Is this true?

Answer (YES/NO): NO